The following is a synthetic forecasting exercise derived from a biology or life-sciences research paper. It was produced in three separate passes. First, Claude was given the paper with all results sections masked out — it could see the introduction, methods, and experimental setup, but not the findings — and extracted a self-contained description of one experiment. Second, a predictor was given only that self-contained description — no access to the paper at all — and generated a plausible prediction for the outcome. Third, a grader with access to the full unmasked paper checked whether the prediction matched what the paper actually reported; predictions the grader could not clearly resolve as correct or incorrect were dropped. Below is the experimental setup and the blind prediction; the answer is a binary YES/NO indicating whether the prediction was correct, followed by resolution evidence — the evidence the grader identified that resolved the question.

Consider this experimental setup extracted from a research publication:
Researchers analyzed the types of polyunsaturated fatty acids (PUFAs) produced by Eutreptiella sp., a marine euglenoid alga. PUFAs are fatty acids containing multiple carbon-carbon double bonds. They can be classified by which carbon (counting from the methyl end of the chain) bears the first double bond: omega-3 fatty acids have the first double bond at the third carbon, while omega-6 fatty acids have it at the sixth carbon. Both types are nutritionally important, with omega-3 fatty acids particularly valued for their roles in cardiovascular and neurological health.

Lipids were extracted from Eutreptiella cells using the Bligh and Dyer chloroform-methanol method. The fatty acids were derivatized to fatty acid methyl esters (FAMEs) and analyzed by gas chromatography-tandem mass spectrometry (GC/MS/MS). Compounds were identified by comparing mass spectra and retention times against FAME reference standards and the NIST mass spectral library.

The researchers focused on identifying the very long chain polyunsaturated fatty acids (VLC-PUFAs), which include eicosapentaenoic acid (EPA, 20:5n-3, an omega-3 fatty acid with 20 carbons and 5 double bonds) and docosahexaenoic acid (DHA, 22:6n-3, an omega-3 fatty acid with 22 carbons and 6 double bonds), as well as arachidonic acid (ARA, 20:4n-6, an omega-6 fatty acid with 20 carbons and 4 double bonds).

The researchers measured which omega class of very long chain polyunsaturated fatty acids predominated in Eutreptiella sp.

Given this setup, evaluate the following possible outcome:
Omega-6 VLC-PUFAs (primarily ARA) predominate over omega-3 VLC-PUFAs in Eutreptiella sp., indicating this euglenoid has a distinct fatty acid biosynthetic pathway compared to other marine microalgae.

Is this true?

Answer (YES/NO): NO